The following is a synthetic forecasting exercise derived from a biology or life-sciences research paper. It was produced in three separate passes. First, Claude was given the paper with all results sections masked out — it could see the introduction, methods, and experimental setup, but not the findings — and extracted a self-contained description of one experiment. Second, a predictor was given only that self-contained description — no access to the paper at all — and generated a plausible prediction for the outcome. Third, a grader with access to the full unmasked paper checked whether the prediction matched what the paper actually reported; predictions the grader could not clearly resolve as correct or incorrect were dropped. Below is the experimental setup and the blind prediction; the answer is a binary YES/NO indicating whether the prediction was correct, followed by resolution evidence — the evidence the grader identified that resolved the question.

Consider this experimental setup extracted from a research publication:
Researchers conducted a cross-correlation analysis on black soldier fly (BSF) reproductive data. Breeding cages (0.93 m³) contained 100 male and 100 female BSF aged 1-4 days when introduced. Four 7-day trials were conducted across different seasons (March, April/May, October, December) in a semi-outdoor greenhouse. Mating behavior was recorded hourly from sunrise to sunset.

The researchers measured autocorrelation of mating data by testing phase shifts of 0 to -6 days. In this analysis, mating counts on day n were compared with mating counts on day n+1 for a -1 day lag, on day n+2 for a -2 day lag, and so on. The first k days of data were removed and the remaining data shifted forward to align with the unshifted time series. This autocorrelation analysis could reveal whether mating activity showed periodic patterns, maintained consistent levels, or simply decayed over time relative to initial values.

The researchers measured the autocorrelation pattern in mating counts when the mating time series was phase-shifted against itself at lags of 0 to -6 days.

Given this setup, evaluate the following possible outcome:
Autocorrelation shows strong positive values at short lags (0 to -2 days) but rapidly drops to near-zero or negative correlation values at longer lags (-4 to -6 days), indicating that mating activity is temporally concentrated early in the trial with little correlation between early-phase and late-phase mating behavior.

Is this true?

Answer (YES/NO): NO